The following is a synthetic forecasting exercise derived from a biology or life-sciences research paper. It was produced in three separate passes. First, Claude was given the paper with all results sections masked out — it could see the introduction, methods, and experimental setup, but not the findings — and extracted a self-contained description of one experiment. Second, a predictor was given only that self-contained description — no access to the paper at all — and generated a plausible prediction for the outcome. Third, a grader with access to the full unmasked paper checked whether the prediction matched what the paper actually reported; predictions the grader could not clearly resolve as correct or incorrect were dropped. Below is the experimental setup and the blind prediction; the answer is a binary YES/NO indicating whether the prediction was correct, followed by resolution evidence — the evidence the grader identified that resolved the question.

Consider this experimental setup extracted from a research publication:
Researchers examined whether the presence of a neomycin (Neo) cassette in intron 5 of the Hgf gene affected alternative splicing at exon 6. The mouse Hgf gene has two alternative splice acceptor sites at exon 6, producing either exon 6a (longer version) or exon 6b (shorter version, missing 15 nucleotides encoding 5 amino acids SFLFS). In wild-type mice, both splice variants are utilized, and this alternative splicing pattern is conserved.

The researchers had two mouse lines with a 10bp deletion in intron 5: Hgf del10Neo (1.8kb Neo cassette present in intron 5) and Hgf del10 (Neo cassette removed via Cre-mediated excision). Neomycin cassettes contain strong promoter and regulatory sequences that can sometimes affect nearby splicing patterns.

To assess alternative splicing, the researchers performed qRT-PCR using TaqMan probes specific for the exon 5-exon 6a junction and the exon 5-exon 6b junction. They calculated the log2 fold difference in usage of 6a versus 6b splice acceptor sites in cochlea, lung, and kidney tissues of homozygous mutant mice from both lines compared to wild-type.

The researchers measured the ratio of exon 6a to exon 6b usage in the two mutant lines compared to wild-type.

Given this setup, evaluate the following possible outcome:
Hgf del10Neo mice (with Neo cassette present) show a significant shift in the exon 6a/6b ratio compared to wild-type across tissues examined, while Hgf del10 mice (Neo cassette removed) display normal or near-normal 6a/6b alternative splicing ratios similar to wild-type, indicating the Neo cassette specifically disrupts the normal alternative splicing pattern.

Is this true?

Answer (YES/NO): NO